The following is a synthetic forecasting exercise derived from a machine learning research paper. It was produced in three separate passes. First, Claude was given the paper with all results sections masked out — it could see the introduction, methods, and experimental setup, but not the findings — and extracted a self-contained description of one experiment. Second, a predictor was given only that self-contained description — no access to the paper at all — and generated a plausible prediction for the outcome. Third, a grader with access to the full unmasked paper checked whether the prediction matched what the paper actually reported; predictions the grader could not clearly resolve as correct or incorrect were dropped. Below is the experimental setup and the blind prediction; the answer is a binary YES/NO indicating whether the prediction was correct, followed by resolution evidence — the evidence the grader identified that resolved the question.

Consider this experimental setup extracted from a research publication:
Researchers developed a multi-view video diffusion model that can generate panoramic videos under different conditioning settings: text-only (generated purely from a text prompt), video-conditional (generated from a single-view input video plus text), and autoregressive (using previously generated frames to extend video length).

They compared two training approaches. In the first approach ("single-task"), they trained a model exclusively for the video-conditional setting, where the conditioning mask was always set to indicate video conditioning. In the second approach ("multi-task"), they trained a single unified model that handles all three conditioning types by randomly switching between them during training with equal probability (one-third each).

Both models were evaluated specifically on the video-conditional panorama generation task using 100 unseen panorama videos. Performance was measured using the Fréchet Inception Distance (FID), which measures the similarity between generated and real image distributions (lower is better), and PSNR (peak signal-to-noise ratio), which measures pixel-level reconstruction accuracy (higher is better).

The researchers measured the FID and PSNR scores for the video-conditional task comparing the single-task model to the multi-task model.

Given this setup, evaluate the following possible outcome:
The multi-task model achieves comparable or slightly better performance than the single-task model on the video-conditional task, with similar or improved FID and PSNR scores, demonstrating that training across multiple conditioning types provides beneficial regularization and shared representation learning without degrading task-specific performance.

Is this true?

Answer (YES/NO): NO